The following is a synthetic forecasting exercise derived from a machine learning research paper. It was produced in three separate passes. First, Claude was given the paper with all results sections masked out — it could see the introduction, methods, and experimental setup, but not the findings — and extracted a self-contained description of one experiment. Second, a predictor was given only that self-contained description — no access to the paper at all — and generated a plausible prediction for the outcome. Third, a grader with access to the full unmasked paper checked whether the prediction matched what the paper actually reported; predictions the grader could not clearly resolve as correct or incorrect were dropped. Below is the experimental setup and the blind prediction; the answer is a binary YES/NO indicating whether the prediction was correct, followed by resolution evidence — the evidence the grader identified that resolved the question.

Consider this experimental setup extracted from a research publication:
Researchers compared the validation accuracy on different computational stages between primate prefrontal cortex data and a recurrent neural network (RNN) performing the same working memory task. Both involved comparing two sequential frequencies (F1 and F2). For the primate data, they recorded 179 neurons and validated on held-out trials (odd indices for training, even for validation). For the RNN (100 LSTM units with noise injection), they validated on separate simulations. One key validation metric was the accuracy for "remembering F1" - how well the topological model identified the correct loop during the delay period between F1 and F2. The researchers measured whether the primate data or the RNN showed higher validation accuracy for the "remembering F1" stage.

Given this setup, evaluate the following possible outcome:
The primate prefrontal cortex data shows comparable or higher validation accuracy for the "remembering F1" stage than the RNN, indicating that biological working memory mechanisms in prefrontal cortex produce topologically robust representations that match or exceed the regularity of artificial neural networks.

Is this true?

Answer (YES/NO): YES